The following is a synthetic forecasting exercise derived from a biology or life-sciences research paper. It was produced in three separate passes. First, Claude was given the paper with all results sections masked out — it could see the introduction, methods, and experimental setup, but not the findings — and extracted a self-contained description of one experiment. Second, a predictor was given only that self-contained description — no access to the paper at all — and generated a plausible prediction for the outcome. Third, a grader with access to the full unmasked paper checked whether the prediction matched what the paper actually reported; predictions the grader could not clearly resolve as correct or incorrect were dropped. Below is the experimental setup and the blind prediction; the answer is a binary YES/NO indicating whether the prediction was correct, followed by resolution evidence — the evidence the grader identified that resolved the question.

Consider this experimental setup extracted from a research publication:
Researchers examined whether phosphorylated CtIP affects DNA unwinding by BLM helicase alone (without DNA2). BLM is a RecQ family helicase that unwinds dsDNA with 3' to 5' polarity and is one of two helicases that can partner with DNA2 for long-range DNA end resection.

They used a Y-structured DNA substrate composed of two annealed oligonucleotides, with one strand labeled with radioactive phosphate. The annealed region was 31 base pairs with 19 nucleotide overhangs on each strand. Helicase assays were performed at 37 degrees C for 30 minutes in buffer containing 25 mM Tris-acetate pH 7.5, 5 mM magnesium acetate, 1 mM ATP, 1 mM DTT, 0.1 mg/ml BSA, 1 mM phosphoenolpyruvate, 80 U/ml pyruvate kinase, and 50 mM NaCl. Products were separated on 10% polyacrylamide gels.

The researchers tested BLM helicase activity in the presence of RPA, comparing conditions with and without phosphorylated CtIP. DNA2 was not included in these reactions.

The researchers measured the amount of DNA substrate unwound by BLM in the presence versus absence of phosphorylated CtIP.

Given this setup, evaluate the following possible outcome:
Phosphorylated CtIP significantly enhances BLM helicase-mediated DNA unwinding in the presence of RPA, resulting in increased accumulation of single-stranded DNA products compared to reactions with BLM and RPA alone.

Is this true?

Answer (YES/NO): NO